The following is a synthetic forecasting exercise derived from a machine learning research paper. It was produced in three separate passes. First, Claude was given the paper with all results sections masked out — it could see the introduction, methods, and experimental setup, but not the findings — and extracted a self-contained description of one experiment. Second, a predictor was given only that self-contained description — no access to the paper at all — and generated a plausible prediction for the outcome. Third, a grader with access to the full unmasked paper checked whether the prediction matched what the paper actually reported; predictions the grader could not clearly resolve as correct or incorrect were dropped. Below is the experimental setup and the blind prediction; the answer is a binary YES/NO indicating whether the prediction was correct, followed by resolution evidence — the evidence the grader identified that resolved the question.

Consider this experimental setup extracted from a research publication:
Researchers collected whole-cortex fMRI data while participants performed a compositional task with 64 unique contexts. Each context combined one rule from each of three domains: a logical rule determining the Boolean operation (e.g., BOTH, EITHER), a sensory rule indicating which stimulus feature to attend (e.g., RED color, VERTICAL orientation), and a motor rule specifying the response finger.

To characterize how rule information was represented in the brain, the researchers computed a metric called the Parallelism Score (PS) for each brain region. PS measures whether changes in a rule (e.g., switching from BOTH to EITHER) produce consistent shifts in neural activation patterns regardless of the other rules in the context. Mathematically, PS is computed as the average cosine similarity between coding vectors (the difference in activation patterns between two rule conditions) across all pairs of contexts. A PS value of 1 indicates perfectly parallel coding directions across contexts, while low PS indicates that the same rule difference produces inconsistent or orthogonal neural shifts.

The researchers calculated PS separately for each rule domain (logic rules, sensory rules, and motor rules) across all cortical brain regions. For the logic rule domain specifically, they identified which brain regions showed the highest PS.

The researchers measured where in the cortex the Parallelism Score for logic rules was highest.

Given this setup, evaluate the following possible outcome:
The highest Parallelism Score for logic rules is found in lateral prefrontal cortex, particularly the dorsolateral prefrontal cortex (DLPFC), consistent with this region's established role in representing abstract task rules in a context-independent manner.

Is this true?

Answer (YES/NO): NO